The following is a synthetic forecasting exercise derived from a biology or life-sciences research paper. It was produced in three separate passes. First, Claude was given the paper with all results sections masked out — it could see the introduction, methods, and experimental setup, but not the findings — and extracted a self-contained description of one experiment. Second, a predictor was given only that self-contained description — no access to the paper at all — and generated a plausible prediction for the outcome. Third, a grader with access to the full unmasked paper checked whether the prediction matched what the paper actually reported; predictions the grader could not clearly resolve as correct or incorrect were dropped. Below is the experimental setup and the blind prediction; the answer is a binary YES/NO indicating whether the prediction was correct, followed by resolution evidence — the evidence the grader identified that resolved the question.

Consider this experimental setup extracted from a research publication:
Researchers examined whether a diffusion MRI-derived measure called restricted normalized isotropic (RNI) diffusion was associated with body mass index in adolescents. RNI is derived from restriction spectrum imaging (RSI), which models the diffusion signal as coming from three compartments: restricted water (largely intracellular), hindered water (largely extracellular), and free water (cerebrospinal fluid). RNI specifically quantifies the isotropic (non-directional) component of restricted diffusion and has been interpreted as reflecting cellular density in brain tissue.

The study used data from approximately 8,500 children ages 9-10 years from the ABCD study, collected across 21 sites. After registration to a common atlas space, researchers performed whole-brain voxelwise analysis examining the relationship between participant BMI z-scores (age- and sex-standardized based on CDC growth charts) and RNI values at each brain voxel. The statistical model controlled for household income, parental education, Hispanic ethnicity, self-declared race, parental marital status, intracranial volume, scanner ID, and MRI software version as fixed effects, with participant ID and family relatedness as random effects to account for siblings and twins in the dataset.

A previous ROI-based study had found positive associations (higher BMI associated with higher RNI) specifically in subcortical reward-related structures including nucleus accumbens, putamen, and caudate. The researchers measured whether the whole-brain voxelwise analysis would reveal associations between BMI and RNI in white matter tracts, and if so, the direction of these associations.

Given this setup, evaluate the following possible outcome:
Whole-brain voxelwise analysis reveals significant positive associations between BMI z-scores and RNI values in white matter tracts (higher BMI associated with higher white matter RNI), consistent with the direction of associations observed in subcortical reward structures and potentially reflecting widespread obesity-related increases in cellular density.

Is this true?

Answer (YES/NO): YES